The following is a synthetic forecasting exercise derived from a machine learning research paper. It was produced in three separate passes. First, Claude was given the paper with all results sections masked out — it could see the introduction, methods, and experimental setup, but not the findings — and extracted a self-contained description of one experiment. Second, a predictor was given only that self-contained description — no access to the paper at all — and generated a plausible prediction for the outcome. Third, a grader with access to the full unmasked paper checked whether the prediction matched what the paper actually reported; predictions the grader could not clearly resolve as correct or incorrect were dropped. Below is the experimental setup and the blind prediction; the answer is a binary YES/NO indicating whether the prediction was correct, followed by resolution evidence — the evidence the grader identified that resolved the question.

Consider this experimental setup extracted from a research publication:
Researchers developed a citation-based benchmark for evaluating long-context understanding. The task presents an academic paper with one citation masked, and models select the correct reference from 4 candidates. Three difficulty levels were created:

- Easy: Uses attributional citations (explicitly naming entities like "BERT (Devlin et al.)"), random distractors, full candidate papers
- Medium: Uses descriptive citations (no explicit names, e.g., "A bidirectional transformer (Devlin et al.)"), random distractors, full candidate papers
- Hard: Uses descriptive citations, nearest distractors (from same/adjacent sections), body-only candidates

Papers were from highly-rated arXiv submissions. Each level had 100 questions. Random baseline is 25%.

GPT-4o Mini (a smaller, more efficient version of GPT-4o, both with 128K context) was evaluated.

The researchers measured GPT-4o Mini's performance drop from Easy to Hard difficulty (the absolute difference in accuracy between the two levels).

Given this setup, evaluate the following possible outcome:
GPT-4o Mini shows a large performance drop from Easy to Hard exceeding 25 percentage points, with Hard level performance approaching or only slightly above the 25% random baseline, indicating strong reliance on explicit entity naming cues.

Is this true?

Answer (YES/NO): NO